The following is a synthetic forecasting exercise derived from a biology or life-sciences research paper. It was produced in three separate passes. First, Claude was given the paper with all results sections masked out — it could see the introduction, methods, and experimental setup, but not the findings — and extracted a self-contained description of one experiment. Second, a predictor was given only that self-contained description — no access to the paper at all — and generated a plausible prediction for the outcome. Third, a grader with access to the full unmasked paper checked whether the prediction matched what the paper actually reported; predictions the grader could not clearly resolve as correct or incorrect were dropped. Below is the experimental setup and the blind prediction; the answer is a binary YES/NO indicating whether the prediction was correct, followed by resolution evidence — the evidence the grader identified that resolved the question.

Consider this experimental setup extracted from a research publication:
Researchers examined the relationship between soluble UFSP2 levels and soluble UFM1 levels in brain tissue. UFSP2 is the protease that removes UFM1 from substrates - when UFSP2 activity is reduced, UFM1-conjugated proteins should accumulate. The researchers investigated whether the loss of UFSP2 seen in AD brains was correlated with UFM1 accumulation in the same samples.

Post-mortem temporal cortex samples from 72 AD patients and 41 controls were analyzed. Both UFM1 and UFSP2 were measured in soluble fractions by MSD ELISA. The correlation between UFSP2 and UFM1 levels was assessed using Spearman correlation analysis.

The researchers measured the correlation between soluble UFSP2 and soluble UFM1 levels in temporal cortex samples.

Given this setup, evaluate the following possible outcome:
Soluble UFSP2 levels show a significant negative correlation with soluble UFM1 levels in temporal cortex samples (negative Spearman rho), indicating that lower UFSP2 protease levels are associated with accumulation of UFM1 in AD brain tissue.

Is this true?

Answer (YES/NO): NO